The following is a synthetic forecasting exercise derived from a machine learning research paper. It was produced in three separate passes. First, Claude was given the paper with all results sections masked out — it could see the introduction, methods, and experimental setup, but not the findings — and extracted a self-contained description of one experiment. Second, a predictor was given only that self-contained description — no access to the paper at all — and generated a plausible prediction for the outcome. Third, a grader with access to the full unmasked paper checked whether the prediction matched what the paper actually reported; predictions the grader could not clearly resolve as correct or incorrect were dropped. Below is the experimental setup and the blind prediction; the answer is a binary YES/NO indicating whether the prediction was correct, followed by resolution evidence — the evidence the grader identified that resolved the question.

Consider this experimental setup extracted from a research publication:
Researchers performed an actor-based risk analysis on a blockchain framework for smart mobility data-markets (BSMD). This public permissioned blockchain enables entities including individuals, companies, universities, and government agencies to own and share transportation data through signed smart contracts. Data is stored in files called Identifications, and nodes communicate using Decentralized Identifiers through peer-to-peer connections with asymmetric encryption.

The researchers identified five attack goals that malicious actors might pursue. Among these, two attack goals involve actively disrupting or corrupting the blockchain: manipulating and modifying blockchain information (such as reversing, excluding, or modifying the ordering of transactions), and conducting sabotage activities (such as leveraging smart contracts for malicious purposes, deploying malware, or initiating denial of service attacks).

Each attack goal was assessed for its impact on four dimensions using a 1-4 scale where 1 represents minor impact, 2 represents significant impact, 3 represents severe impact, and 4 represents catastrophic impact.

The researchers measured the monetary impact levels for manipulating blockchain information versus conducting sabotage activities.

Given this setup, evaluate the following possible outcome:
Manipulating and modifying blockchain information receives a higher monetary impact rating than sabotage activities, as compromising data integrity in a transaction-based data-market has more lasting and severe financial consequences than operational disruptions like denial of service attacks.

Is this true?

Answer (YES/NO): NO